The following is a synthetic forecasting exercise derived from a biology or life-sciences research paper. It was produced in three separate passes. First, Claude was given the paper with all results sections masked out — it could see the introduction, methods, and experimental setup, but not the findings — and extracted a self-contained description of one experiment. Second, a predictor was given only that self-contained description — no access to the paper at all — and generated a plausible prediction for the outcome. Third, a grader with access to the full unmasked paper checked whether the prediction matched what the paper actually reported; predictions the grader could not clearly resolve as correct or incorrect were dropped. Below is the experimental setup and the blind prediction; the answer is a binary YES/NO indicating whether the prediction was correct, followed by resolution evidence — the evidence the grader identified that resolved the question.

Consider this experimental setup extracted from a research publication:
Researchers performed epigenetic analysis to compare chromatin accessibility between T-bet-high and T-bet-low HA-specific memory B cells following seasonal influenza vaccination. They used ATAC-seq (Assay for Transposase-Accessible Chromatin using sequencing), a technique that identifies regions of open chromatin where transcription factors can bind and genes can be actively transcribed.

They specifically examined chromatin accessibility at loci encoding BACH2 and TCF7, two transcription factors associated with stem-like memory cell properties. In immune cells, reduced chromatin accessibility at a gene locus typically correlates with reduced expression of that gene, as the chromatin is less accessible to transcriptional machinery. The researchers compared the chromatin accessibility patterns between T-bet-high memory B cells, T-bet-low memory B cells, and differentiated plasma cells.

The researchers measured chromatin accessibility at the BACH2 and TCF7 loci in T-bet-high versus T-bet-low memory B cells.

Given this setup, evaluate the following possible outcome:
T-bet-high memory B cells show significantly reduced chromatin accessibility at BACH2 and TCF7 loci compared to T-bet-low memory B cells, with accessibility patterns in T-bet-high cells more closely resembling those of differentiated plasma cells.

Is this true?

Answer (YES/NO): YES